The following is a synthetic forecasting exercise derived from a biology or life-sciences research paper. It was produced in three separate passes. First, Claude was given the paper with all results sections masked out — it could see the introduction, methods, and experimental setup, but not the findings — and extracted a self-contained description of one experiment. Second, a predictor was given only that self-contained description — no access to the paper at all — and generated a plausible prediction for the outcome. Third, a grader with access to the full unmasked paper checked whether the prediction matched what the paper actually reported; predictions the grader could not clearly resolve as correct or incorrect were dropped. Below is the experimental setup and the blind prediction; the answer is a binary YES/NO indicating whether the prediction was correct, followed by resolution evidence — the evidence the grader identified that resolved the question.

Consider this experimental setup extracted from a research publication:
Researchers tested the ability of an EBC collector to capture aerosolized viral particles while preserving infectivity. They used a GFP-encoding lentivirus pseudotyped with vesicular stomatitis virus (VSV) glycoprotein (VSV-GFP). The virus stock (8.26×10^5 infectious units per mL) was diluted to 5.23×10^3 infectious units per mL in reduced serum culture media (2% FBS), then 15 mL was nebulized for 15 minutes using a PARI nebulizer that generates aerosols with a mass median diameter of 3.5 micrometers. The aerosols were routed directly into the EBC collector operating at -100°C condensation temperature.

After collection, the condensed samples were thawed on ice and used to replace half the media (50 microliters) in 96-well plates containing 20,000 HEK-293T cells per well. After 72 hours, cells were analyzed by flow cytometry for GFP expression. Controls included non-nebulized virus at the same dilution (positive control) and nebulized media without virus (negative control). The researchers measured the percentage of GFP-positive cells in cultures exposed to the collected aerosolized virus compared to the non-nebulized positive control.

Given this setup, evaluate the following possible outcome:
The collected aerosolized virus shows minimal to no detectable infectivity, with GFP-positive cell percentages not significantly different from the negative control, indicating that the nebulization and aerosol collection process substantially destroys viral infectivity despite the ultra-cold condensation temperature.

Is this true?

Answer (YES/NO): NO